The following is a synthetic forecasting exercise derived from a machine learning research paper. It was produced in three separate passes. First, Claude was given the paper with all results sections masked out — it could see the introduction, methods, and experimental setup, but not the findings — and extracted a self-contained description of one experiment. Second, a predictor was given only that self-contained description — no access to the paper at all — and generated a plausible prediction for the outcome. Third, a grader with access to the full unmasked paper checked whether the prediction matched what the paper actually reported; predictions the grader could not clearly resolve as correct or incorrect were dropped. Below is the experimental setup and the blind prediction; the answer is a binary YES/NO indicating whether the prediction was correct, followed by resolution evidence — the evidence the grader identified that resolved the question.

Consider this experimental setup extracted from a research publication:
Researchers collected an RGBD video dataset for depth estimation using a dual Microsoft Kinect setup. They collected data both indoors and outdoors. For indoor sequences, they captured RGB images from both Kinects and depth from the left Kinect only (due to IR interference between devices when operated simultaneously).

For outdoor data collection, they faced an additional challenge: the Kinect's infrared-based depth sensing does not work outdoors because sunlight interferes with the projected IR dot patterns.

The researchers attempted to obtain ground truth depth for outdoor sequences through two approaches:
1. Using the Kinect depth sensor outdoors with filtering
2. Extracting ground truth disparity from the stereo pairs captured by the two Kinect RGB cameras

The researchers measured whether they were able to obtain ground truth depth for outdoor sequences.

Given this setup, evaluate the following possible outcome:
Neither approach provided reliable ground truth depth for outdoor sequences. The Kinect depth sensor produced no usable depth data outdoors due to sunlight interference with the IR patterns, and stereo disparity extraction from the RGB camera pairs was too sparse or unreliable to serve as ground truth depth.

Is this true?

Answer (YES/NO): YES